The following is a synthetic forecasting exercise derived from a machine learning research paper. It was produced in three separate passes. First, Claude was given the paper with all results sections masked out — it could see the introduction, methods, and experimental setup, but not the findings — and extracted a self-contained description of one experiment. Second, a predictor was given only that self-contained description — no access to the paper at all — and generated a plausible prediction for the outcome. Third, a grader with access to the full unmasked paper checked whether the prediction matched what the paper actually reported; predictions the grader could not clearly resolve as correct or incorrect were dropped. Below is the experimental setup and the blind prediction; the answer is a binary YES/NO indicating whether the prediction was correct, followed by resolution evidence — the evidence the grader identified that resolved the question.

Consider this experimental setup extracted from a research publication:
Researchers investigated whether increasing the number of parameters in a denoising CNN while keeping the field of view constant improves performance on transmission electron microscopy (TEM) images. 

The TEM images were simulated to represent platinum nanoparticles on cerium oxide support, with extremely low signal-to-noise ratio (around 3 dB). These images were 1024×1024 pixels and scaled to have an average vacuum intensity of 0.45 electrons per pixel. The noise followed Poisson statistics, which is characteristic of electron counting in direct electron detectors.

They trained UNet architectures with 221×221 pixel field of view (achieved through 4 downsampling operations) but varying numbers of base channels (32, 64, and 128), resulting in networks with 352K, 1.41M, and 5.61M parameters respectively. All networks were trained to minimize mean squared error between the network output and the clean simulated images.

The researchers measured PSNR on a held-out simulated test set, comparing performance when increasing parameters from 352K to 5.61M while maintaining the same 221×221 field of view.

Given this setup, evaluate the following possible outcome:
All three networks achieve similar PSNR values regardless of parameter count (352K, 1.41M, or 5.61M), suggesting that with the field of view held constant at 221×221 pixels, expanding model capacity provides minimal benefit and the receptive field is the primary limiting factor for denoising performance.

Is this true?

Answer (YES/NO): NO